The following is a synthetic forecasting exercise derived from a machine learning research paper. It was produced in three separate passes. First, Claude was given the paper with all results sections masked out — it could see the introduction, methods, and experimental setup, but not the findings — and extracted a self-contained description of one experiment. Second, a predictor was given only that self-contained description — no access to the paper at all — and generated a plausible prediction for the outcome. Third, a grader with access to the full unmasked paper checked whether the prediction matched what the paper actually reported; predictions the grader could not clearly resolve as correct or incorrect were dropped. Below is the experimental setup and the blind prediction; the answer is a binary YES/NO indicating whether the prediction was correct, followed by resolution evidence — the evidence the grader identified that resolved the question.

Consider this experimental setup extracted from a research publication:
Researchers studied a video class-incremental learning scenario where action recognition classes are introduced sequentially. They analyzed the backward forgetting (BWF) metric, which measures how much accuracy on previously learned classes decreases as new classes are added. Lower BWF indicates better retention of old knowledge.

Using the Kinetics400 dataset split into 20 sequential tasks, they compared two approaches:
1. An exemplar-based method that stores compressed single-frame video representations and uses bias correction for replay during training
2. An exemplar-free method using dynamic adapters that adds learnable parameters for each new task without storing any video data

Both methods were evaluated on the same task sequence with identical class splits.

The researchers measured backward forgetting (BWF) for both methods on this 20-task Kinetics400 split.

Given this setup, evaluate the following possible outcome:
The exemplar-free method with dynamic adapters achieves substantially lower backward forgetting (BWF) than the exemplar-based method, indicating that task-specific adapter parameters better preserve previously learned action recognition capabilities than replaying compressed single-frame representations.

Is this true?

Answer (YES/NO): NO